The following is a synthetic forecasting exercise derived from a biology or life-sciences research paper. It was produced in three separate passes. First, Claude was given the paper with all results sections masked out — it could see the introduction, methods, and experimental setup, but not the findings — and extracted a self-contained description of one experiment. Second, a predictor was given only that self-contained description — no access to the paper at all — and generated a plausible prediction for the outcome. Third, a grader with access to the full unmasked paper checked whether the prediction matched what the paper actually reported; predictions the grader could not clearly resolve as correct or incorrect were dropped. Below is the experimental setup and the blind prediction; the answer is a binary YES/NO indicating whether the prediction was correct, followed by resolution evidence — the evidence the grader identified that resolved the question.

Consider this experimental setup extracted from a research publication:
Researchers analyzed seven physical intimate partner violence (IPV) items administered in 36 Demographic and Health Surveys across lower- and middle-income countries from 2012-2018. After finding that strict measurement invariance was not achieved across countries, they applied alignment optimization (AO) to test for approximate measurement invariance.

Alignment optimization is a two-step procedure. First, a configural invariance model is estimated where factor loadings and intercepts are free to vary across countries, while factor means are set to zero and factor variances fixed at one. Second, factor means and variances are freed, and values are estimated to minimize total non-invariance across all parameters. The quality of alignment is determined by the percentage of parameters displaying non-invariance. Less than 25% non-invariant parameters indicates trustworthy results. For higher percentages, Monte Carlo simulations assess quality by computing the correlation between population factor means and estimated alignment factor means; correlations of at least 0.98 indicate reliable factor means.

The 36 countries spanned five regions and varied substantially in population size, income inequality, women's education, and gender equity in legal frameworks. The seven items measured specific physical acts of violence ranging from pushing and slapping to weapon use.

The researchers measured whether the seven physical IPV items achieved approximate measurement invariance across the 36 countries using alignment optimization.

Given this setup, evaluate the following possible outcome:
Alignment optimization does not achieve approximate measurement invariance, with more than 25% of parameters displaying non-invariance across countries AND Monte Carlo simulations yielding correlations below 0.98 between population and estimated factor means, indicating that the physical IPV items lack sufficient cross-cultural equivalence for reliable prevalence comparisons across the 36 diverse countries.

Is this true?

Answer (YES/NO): NO